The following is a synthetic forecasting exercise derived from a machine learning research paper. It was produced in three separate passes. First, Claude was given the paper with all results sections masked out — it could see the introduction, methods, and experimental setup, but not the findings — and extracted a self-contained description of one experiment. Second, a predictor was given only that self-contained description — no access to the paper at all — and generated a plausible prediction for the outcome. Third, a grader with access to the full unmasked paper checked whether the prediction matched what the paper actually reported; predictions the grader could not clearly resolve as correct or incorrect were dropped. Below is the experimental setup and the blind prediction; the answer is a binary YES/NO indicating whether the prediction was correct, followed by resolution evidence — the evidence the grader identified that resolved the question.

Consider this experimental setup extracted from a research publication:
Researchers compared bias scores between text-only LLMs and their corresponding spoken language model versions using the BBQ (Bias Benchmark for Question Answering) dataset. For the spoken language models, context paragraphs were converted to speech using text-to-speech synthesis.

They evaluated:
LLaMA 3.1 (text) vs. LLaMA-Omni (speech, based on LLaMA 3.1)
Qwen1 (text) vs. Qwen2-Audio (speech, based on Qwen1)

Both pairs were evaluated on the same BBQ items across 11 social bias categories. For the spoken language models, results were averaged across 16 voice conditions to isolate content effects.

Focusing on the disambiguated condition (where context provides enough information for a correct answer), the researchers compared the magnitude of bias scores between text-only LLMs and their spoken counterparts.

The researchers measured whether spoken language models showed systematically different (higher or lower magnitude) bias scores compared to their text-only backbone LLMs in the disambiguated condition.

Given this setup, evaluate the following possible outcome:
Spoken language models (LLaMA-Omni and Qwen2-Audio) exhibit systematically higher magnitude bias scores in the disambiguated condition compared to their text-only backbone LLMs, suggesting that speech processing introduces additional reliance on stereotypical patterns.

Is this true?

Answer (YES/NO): NO